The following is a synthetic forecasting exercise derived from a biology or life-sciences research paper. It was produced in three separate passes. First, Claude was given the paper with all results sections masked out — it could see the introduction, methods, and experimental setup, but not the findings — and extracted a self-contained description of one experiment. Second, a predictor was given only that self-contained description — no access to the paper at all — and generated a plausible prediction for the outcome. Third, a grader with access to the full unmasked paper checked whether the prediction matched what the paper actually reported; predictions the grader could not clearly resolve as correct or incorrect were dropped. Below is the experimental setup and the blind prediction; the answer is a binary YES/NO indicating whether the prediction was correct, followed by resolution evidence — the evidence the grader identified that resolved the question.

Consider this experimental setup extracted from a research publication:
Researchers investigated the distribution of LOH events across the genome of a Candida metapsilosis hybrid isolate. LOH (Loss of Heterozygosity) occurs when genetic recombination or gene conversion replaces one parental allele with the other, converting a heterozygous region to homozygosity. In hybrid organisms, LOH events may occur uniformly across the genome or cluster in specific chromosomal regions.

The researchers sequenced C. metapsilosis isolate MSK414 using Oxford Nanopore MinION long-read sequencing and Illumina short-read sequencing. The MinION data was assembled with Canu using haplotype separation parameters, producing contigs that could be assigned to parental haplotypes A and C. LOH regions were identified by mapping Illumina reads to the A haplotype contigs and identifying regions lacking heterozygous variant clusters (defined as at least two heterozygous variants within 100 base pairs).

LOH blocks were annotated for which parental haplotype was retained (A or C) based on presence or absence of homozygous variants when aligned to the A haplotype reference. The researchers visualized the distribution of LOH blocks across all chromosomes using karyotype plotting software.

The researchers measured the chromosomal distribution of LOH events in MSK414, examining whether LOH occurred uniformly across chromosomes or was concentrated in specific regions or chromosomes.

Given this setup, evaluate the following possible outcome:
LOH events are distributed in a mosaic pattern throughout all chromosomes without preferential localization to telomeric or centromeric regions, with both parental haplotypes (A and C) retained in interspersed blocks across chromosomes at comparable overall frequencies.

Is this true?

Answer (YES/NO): NO